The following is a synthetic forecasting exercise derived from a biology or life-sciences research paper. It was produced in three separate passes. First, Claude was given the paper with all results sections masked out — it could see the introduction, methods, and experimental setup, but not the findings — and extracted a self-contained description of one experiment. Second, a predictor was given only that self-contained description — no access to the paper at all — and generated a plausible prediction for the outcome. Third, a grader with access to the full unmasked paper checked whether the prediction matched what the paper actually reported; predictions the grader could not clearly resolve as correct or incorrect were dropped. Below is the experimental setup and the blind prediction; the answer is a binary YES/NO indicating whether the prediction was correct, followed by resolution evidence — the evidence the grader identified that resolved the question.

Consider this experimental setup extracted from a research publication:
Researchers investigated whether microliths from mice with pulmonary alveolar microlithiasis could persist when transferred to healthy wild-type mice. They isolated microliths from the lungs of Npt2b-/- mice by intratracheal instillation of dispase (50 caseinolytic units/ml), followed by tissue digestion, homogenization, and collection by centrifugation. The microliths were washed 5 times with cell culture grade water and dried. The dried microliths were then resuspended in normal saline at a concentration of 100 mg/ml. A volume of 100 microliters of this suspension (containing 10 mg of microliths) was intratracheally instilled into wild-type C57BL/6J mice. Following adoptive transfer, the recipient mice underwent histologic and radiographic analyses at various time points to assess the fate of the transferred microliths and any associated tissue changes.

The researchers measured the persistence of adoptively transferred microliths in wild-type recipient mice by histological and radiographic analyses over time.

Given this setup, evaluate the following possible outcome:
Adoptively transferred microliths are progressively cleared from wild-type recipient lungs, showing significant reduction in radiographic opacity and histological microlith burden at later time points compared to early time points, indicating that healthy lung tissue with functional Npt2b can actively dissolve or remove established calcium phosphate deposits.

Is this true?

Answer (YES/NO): NO